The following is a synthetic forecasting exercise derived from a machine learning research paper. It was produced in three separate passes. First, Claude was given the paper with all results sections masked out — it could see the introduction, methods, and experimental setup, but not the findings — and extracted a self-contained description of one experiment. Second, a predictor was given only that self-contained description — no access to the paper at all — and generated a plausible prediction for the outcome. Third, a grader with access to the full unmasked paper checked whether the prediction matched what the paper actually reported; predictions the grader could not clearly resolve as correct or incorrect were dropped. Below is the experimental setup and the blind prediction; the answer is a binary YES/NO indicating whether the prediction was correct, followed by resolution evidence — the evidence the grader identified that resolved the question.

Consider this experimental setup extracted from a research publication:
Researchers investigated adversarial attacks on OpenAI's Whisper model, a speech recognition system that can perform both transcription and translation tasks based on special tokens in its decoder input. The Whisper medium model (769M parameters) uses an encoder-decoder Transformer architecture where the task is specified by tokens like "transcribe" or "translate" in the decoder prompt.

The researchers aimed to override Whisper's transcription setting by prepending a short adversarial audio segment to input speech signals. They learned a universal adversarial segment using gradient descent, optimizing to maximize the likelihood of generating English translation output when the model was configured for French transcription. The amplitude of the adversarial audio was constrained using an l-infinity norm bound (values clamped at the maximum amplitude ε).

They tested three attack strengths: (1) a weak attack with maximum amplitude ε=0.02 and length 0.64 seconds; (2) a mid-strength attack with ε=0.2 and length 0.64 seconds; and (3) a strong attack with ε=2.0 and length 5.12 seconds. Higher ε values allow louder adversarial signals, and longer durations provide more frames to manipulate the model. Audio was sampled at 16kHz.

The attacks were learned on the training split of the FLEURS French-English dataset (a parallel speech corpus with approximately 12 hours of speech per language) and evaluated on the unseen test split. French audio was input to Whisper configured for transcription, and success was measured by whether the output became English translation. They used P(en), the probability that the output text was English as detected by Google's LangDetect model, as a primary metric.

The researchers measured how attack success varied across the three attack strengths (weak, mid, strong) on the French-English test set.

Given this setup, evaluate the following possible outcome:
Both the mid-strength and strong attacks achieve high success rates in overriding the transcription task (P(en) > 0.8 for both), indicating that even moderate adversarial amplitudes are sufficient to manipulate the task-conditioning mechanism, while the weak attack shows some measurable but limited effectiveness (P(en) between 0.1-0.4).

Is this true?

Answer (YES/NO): NO